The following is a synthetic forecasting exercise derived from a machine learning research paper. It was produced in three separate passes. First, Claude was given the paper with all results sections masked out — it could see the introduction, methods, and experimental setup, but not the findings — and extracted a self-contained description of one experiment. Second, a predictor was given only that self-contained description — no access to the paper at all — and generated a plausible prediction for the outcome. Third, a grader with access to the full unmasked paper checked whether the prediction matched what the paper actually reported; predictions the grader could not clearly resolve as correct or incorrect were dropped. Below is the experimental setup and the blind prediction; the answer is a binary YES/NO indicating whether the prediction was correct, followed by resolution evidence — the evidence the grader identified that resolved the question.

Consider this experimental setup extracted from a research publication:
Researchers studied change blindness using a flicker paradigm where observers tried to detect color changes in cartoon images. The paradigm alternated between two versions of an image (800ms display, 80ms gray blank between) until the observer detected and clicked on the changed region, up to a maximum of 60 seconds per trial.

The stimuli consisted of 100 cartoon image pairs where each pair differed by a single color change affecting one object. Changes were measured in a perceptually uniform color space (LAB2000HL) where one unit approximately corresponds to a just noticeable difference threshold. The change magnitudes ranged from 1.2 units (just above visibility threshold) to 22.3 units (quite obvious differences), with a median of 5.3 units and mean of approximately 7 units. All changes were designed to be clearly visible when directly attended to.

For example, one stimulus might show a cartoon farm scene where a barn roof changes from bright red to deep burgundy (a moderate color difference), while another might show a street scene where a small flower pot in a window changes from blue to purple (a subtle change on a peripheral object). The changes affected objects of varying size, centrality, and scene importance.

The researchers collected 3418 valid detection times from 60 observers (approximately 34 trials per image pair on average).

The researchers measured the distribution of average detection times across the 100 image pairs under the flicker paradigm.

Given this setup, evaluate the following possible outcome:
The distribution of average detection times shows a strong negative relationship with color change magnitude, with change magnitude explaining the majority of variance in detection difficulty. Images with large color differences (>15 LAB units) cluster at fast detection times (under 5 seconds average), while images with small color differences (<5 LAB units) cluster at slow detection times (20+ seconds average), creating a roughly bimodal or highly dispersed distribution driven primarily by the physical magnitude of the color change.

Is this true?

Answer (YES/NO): NO